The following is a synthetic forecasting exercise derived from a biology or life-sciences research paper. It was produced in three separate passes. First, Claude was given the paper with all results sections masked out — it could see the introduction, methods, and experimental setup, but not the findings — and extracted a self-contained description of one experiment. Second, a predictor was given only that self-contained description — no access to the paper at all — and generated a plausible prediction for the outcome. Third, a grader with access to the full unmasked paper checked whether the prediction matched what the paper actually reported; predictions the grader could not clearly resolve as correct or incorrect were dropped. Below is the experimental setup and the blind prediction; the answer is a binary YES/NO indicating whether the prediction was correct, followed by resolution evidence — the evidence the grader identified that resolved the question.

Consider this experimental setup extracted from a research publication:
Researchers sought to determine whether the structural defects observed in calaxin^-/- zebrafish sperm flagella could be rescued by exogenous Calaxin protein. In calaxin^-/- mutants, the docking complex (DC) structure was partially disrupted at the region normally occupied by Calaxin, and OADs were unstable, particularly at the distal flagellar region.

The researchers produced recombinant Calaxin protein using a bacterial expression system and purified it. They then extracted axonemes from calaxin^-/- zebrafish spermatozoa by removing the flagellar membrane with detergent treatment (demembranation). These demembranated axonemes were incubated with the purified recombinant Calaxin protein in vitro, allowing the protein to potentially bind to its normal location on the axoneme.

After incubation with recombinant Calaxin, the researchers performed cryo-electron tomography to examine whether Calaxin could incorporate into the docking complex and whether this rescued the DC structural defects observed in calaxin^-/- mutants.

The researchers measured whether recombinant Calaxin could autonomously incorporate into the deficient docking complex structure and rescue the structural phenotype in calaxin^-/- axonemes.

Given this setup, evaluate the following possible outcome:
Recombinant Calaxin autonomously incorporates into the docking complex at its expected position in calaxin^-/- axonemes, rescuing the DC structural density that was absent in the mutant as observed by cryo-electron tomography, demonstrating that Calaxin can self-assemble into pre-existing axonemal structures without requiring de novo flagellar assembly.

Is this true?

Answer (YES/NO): YES